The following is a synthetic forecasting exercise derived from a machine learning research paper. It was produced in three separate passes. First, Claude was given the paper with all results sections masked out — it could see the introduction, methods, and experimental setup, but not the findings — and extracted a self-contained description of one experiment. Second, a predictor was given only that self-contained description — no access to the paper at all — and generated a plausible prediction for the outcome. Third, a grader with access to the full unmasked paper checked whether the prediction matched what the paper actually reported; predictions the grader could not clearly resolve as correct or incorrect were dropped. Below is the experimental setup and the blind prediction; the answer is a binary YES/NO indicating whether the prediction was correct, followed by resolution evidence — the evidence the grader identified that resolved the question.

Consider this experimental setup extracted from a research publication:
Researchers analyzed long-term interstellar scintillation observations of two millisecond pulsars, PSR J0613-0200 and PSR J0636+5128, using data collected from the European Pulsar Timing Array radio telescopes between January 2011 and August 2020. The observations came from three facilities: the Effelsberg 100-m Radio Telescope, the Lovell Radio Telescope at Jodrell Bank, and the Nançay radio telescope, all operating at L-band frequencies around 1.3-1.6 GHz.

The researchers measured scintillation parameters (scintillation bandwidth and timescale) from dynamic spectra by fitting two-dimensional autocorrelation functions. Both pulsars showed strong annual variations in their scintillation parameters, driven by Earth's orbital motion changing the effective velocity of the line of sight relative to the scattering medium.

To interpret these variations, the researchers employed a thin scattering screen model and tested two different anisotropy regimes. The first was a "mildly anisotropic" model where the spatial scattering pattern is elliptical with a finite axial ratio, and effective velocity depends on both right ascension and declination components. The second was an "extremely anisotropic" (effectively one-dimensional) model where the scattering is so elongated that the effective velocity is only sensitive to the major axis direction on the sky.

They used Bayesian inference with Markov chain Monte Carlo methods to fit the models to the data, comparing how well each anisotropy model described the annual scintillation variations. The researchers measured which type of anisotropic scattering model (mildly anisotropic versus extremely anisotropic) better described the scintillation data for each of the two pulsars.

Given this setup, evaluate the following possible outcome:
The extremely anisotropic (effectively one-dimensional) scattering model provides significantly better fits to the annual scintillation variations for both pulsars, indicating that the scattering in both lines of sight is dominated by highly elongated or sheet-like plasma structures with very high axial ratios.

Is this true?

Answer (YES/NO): NO